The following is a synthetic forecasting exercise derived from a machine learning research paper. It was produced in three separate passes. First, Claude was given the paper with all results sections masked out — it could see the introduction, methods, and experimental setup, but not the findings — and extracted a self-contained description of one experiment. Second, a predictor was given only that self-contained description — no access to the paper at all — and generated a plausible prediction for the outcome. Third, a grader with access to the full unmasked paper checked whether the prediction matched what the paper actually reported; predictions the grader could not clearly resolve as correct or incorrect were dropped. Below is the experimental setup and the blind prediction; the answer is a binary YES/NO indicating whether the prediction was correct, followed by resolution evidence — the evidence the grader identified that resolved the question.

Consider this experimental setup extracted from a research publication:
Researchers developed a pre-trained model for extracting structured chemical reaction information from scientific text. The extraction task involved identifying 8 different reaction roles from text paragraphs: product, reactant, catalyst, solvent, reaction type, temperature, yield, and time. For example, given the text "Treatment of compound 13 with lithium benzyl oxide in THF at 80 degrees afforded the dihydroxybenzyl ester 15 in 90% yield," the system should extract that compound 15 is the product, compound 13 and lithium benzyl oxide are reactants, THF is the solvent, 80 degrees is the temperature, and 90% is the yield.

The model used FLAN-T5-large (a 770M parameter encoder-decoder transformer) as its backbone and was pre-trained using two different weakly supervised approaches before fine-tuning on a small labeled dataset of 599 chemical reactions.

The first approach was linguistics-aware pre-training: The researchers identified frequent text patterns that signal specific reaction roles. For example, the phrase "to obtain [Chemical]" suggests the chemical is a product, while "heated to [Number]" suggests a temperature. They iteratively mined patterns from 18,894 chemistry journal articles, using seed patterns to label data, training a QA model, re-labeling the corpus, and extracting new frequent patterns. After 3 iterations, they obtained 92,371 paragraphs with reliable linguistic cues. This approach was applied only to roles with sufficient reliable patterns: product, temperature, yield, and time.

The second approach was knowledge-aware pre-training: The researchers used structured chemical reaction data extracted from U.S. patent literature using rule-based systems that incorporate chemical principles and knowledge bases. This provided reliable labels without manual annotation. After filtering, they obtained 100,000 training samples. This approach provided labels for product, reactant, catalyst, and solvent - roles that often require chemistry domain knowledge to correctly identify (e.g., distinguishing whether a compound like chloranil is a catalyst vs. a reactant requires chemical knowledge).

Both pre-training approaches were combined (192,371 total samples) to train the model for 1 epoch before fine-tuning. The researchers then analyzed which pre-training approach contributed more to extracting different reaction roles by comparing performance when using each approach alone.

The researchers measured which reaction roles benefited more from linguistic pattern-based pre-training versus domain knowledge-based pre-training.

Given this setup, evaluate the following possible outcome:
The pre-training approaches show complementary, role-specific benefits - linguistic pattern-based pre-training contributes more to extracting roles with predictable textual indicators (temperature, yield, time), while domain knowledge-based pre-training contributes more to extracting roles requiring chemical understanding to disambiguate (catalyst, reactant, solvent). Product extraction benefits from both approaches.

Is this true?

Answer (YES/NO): NO